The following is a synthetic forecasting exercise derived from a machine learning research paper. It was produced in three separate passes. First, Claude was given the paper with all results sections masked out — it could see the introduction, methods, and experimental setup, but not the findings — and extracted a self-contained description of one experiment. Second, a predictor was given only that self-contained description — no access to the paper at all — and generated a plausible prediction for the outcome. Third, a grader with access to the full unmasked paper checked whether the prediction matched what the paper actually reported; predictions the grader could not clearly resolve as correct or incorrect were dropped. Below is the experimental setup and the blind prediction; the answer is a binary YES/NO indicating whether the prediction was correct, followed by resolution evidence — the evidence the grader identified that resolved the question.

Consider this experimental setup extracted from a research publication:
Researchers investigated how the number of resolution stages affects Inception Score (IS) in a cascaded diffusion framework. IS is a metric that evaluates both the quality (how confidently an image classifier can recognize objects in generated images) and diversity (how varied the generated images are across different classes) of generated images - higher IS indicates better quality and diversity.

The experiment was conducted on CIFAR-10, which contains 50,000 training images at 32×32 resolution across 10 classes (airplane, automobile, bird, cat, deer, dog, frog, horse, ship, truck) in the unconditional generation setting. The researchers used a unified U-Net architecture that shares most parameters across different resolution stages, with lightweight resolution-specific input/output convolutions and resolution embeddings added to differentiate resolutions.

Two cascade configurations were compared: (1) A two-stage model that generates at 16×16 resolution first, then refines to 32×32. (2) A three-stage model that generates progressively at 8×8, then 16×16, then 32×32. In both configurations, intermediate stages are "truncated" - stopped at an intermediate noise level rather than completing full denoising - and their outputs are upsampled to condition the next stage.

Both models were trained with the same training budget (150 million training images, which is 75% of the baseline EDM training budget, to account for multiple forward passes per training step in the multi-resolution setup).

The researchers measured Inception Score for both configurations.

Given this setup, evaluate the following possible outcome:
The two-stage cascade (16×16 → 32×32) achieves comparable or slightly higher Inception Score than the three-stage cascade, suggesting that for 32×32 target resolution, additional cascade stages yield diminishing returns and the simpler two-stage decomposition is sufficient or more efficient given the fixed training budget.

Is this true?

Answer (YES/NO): YES